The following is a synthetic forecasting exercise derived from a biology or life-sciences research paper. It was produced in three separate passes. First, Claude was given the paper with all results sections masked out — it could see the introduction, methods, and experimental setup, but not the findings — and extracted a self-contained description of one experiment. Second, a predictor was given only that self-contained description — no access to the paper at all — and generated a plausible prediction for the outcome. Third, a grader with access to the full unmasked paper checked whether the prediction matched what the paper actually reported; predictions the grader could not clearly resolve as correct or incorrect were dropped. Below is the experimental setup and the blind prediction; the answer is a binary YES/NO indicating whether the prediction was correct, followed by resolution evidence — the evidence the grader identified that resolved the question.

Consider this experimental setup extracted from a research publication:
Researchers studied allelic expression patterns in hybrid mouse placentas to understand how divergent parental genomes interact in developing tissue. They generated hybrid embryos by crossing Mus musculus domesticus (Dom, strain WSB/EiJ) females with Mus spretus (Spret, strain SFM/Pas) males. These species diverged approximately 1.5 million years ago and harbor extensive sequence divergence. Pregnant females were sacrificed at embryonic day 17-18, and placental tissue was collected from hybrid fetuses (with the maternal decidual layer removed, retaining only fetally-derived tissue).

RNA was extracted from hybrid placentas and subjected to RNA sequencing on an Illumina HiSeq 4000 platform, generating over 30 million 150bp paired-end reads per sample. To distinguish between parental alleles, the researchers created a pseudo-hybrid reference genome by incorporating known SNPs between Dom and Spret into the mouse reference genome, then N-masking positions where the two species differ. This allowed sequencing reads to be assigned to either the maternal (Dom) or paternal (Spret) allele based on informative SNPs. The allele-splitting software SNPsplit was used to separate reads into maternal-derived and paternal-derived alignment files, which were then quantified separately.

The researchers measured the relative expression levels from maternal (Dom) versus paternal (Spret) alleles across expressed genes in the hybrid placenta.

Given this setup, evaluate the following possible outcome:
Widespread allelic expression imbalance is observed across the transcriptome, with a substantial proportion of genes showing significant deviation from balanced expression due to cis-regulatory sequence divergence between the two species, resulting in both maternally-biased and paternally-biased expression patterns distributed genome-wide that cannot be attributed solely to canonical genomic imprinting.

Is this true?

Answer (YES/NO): NO